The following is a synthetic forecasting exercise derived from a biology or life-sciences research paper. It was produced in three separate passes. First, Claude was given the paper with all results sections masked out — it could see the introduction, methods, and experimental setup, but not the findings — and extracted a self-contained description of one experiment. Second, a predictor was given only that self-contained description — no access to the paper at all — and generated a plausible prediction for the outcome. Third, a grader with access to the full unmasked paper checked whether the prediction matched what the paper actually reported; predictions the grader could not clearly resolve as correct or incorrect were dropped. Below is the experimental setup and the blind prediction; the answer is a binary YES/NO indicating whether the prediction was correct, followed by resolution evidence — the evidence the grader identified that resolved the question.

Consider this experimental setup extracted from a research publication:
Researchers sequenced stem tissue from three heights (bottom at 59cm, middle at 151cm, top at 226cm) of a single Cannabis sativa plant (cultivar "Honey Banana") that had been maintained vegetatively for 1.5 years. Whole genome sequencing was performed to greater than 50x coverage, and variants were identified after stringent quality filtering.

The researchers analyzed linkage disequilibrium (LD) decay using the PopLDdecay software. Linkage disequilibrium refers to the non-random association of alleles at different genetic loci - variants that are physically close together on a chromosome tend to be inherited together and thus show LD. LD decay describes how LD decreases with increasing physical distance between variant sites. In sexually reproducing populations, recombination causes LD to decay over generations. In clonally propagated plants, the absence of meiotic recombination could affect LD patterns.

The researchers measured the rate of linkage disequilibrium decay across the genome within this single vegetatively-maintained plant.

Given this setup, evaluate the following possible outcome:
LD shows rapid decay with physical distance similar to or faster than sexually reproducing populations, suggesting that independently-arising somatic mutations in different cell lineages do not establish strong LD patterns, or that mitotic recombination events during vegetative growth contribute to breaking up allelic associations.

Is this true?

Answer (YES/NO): YES